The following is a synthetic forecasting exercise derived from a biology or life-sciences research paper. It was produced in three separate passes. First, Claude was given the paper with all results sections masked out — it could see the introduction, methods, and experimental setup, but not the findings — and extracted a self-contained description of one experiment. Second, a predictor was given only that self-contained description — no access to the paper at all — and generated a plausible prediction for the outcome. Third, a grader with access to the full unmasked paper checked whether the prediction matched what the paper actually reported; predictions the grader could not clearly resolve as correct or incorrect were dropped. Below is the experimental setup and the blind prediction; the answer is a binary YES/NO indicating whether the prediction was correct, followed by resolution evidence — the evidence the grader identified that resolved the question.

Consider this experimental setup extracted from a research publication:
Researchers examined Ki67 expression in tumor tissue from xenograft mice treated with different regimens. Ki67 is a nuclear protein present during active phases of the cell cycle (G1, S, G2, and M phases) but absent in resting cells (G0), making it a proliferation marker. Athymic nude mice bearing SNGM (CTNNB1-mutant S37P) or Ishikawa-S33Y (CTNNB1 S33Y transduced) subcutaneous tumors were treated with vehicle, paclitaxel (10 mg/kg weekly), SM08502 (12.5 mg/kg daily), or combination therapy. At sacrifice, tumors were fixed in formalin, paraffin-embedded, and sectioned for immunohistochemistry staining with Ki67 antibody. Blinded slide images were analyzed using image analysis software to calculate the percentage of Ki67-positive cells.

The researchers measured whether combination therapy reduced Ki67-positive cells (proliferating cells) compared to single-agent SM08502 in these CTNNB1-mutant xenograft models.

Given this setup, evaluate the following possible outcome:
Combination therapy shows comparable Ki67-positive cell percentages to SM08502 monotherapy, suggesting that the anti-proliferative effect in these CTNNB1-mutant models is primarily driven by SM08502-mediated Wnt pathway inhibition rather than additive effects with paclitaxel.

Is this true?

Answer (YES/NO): NO